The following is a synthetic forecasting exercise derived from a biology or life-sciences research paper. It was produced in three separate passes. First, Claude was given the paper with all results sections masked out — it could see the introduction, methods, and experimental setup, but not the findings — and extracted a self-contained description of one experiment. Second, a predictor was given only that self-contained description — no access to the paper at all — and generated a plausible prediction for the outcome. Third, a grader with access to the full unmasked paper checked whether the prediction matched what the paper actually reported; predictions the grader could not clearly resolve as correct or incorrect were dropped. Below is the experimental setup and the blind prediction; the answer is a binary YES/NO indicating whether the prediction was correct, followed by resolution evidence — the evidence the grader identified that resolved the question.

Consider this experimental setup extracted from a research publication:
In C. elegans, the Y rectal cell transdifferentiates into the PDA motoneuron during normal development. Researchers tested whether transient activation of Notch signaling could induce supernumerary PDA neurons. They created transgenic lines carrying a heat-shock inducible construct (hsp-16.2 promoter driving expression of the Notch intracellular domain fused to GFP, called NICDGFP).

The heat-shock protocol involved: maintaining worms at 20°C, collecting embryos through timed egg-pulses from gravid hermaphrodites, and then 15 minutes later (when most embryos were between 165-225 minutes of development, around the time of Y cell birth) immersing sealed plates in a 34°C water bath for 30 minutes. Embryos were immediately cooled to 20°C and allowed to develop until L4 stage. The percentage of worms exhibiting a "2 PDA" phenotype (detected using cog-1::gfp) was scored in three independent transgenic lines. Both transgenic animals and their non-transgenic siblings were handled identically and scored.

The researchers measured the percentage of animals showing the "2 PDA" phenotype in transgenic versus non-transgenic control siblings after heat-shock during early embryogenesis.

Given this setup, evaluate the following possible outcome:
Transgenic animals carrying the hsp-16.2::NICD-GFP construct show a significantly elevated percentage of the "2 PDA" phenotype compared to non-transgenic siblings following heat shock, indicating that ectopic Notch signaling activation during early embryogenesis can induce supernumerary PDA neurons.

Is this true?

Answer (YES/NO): YES